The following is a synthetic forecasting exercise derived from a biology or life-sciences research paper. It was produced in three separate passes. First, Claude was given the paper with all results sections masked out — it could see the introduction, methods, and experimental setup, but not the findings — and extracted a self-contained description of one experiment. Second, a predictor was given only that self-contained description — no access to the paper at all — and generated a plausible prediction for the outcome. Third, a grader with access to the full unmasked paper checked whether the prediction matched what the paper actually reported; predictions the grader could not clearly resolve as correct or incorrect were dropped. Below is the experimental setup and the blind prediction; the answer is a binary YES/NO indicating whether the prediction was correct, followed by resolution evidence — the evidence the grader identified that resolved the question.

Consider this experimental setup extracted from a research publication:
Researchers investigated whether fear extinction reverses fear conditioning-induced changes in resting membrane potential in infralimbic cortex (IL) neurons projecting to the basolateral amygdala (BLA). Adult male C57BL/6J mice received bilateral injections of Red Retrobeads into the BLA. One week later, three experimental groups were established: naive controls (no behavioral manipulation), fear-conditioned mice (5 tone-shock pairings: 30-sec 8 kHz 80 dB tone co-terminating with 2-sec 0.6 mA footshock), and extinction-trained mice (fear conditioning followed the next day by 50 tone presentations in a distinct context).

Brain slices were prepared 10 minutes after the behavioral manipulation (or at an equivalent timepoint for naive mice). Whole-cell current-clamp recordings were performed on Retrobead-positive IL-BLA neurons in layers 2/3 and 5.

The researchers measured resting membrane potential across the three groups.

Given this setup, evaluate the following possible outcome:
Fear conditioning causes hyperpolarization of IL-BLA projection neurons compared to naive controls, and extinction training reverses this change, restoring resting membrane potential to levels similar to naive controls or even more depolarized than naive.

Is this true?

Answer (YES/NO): NO